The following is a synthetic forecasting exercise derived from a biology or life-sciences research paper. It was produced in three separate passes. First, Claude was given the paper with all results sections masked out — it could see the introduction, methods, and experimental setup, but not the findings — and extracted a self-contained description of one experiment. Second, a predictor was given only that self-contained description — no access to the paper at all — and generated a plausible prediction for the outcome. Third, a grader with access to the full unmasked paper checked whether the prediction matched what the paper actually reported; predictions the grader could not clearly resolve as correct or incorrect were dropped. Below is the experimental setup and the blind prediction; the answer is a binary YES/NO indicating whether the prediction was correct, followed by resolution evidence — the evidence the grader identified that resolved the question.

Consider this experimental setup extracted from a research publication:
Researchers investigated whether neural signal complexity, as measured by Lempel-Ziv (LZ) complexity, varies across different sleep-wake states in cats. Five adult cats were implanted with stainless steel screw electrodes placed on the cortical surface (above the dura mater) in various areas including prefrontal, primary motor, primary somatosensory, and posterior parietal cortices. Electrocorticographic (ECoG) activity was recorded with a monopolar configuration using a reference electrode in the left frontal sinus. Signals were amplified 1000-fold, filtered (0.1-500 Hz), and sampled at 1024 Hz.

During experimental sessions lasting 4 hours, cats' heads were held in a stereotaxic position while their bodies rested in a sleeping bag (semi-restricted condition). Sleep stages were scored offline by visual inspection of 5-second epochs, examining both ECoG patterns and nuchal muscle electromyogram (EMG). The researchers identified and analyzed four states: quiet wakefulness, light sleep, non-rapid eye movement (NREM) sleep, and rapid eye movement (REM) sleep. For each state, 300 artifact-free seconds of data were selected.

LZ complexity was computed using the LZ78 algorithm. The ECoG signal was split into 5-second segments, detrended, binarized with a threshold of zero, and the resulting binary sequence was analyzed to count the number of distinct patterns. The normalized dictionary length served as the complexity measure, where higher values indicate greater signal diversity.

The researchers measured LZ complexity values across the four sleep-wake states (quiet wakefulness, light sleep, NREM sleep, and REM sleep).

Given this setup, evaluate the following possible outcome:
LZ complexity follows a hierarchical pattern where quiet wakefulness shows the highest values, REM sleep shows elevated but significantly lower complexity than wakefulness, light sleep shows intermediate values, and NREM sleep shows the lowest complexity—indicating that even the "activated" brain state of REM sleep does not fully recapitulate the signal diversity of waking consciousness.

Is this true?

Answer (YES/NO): NO